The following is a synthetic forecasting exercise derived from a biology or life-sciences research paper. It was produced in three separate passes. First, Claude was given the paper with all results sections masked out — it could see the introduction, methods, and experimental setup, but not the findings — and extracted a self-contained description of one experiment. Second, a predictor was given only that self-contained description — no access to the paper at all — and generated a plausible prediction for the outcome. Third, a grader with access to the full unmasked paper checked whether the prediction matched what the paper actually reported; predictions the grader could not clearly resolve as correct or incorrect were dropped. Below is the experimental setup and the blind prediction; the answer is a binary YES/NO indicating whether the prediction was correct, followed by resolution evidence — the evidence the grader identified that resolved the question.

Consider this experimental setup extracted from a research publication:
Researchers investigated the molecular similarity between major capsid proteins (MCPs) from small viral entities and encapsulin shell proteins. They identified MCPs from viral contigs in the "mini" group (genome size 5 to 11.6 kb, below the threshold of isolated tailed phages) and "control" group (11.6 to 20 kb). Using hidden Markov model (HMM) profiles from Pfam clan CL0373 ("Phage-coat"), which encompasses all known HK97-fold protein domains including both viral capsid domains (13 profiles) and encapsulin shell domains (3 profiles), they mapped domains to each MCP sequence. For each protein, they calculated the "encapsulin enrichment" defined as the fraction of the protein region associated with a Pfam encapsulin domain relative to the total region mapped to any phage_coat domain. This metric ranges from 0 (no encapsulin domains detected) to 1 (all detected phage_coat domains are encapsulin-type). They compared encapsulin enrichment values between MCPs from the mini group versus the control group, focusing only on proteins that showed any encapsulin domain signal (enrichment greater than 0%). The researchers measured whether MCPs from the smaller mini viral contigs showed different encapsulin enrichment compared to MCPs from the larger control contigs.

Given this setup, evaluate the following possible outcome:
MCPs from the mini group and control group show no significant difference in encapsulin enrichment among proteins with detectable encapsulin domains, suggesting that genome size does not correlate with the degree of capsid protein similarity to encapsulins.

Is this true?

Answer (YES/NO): NO